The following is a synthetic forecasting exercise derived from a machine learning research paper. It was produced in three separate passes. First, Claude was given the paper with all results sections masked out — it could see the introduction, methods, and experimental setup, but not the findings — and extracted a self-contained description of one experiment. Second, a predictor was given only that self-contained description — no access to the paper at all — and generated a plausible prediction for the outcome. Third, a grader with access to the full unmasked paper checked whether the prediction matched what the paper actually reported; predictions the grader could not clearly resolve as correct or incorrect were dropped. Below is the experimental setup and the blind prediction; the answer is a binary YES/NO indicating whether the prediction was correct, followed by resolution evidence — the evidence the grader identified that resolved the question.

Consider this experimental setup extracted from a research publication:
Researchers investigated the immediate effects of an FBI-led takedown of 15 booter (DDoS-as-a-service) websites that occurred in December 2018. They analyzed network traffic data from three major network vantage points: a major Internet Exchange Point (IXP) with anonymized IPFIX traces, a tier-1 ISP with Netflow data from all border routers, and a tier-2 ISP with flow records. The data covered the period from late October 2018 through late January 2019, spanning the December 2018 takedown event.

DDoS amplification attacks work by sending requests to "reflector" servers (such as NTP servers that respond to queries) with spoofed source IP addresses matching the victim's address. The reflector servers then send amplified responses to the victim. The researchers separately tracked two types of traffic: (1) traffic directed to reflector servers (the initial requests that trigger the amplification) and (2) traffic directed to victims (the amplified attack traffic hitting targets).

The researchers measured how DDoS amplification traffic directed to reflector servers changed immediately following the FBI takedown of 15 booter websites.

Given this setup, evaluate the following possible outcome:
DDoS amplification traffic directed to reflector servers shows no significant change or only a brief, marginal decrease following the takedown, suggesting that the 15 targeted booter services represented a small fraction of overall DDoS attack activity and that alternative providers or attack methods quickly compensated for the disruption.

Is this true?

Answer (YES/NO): NO